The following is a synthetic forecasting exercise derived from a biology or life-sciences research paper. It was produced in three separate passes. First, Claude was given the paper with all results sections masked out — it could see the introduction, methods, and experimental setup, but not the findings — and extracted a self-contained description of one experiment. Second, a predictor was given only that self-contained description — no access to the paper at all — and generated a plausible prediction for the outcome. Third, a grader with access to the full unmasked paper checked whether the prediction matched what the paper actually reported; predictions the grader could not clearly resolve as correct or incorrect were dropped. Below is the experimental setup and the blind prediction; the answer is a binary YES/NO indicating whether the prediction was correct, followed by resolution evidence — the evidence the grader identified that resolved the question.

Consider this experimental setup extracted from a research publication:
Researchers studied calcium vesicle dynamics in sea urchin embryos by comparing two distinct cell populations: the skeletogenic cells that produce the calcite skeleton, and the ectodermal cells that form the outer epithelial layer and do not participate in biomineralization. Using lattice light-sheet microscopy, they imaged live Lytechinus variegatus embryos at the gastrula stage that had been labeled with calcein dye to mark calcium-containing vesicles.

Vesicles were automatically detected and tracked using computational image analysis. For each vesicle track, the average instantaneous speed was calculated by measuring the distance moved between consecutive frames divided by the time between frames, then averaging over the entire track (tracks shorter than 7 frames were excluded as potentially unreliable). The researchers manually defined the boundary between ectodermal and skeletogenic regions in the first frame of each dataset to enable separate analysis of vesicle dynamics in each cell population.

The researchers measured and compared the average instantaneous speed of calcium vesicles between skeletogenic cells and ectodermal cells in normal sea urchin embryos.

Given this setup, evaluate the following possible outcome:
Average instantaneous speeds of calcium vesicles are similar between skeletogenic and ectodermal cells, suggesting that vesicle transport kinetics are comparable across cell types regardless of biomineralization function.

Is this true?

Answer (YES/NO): NO